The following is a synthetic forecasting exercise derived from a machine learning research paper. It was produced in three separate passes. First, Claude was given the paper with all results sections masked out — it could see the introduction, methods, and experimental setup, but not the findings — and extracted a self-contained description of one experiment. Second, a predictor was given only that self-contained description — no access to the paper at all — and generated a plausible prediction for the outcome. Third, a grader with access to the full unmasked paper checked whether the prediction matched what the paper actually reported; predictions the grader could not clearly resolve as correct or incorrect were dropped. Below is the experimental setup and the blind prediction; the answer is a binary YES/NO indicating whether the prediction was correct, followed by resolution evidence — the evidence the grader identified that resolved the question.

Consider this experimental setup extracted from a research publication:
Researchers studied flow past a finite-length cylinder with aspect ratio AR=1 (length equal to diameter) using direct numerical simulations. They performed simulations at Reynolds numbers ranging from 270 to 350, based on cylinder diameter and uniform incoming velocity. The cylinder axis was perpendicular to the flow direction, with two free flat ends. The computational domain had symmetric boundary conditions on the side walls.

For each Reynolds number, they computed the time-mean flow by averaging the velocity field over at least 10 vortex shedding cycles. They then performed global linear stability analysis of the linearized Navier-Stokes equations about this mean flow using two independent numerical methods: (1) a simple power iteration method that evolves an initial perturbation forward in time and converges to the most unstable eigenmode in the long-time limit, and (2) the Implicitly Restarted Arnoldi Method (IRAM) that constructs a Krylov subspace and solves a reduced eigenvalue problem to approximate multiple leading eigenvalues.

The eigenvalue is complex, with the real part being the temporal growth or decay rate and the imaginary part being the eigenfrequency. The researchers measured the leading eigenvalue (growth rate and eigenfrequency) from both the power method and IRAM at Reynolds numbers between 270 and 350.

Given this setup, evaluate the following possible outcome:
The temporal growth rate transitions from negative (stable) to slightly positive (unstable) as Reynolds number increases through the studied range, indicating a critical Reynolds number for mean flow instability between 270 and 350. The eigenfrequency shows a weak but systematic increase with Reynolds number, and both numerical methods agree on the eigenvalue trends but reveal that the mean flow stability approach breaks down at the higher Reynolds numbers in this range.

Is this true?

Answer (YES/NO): YES